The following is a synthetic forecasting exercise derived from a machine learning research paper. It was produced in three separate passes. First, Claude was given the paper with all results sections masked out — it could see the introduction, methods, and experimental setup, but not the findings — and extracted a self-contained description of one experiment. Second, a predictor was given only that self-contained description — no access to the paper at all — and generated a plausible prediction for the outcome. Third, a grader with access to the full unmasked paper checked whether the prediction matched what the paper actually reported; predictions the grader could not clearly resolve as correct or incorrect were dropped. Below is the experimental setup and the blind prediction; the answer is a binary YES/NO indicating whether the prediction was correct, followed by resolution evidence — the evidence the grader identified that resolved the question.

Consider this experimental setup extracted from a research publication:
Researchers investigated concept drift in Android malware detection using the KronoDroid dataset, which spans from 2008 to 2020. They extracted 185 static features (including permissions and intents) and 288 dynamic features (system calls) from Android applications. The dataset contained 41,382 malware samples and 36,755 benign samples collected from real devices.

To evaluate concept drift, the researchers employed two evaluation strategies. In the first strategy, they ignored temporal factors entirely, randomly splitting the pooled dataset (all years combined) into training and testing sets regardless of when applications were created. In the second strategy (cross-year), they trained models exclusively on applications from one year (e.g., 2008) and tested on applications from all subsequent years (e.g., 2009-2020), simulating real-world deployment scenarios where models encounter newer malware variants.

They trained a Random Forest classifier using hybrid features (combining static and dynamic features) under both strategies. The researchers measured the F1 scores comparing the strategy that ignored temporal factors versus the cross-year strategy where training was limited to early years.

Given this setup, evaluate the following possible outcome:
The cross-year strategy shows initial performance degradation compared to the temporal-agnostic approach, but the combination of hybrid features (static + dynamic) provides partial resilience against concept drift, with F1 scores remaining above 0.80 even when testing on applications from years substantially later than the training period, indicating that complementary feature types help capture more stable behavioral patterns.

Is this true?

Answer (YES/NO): NO